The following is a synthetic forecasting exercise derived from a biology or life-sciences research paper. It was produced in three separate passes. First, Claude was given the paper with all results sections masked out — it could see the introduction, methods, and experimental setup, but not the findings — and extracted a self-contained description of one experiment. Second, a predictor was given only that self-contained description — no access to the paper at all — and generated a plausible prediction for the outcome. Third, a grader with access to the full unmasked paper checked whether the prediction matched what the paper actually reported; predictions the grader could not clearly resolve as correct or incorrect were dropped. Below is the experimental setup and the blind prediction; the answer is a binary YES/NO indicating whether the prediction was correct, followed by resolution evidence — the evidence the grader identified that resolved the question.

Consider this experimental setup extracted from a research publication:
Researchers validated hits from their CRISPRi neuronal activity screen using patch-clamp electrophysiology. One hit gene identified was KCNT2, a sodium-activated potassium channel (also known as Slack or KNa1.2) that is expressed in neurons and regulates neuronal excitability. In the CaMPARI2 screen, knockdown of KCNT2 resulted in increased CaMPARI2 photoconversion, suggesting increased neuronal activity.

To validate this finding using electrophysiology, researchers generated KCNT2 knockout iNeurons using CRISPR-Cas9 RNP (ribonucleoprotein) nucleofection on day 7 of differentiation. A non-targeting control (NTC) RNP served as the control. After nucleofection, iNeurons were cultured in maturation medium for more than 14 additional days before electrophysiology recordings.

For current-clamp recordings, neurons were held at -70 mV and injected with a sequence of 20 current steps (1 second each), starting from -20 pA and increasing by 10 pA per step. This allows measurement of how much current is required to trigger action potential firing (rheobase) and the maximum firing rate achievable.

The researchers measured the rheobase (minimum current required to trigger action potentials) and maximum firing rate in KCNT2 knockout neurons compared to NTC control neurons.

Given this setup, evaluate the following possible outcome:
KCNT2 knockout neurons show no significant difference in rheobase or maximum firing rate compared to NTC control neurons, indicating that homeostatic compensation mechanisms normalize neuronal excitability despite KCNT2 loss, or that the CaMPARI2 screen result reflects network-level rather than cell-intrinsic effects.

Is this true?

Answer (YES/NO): NO